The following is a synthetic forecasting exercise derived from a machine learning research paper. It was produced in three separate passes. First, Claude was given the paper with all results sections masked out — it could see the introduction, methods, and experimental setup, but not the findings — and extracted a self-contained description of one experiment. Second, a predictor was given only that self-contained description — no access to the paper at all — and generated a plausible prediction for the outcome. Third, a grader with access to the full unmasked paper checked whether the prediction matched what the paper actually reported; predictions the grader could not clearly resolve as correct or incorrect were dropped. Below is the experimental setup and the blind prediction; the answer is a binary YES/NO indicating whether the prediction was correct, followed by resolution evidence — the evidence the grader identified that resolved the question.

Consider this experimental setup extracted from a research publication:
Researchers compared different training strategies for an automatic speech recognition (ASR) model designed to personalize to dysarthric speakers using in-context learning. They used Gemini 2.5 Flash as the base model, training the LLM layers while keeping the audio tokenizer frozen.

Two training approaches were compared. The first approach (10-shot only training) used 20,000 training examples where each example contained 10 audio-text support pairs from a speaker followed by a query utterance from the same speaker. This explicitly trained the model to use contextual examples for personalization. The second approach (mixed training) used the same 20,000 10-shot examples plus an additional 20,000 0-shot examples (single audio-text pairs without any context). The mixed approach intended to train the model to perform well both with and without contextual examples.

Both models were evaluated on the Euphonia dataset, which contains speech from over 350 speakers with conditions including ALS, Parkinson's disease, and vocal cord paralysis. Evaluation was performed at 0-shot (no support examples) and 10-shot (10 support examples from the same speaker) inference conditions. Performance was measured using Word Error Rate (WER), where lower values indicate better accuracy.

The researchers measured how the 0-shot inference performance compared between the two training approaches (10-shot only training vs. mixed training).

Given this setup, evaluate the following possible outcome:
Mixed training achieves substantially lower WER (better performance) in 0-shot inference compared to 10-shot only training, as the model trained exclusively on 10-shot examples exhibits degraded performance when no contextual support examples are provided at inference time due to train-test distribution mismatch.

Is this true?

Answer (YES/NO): YES